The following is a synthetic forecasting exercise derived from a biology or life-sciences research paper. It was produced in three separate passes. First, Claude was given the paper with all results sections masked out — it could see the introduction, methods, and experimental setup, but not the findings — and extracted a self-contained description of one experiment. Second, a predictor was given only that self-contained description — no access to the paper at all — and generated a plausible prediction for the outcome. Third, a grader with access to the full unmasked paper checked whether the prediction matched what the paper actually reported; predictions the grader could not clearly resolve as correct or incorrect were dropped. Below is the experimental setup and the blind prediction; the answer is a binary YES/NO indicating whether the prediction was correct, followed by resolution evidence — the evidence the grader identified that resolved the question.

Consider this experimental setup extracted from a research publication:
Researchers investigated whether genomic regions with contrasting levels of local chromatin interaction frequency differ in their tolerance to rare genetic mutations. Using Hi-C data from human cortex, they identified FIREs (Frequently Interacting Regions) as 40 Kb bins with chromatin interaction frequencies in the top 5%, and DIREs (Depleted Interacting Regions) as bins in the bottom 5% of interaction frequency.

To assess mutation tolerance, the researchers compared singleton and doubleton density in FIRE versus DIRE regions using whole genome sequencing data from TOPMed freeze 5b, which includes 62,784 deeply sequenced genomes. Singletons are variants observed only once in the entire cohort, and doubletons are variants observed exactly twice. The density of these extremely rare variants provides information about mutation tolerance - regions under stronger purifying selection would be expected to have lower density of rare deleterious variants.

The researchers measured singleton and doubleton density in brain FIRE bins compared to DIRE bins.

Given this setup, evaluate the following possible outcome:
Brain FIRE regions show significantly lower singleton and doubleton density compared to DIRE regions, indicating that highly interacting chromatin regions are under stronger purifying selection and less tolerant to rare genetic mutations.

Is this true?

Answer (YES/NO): YES